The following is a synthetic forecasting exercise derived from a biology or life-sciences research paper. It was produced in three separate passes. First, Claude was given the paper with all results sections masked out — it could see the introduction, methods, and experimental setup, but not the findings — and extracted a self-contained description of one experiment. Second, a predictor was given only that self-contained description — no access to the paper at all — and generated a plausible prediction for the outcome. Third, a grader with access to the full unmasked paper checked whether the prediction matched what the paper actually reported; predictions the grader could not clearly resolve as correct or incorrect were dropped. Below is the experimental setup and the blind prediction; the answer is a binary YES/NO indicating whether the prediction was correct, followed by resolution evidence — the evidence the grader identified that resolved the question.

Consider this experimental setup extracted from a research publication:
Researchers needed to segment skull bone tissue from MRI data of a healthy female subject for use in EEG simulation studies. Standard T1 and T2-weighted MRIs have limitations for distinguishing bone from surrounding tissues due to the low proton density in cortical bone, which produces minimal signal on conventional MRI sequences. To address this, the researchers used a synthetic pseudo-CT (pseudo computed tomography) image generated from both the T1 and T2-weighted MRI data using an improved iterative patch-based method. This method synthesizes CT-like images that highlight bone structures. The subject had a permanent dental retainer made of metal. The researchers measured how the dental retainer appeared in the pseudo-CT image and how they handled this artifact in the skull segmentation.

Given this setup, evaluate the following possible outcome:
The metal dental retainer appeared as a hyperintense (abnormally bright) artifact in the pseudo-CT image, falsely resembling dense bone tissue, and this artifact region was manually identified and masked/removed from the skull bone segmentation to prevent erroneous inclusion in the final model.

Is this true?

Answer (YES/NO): NO